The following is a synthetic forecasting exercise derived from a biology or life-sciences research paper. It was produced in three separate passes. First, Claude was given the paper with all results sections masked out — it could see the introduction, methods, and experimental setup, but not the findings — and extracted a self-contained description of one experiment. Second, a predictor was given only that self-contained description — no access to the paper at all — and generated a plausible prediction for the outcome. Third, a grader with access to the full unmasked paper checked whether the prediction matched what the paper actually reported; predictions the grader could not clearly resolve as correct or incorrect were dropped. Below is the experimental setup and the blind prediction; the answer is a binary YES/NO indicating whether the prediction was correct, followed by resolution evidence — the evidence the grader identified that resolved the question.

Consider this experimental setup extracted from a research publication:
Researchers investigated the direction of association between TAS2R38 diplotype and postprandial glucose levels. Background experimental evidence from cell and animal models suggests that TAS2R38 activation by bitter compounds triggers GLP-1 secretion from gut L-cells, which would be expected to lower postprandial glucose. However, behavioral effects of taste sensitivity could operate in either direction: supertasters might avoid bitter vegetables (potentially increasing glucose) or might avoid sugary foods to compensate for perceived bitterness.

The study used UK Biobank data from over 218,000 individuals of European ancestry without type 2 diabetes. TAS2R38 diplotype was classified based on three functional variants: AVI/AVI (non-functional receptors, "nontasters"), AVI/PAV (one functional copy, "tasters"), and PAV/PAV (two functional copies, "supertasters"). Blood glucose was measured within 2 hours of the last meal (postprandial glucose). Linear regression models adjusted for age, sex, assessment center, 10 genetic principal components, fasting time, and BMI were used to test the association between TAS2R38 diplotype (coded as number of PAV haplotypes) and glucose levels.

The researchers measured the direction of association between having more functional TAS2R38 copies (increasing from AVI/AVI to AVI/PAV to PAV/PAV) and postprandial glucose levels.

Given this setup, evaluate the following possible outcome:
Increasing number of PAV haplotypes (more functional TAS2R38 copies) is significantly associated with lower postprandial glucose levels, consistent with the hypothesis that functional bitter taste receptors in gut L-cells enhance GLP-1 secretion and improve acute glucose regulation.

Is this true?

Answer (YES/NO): YES